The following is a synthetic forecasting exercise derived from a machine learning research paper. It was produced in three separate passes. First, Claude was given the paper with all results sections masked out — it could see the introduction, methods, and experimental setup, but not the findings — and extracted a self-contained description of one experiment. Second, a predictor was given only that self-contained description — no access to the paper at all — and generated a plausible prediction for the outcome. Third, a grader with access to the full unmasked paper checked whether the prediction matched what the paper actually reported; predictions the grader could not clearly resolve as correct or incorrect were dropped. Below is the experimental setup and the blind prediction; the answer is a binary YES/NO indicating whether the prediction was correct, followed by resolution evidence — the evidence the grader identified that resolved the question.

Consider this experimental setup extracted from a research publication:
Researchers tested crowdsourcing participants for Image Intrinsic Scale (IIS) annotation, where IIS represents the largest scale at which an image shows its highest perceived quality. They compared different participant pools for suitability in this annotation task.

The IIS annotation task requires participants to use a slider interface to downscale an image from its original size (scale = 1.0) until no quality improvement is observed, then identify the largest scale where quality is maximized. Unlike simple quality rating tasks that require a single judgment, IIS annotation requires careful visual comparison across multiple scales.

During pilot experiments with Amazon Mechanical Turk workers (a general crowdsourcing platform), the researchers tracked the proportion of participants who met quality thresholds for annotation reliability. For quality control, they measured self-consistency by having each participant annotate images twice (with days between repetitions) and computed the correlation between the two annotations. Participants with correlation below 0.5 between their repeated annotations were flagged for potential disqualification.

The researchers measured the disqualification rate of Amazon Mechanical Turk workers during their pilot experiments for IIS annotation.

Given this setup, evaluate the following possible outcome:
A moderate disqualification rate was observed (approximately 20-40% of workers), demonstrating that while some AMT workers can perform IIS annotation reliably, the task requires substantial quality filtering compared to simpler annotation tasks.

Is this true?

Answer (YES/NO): NO